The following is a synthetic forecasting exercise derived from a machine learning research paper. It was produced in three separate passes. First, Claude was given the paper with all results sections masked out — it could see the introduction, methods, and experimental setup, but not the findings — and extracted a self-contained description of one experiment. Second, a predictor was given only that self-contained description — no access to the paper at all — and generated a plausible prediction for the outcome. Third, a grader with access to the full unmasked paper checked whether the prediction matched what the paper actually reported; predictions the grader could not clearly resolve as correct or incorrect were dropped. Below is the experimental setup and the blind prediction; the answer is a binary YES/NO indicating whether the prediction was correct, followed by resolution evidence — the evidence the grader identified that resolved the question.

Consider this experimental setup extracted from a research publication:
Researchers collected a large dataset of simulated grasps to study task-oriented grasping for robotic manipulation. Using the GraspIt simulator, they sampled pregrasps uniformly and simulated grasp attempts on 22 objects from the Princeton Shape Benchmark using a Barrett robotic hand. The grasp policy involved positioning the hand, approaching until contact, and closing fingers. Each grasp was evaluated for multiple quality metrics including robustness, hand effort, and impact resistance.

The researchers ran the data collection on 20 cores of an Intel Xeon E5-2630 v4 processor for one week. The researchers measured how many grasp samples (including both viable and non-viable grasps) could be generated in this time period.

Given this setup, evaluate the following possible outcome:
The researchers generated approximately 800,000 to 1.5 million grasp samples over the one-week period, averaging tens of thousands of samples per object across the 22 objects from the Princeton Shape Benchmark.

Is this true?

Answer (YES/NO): NO